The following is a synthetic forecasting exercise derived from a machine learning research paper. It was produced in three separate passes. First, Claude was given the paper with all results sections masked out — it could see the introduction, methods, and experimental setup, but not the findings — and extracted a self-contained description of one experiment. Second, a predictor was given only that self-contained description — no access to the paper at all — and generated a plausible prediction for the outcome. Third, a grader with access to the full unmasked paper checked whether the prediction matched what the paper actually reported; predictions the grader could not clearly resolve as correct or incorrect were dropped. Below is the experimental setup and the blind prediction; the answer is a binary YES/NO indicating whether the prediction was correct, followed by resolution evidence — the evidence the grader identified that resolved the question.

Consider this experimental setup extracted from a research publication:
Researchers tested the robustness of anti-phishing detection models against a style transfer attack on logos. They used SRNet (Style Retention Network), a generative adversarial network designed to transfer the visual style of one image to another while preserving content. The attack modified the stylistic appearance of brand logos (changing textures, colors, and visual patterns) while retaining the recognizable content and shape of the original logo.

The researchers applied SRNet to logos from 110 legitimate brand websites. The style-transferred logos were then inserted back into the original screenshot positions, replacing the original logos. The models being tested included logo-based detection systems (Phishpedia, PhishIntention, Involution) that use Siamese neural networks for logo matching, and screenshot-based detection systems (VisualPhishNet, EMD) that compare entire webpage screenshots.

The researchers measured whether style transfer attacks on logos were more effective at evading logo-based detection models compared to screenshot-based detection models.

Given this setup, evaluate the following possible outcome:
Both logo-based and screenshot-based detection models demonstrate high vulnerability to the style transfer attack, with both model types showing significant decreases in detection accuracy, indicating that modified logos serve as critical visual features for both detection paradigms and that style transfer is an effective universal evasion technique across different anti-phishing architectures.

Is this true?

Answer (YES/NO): NO